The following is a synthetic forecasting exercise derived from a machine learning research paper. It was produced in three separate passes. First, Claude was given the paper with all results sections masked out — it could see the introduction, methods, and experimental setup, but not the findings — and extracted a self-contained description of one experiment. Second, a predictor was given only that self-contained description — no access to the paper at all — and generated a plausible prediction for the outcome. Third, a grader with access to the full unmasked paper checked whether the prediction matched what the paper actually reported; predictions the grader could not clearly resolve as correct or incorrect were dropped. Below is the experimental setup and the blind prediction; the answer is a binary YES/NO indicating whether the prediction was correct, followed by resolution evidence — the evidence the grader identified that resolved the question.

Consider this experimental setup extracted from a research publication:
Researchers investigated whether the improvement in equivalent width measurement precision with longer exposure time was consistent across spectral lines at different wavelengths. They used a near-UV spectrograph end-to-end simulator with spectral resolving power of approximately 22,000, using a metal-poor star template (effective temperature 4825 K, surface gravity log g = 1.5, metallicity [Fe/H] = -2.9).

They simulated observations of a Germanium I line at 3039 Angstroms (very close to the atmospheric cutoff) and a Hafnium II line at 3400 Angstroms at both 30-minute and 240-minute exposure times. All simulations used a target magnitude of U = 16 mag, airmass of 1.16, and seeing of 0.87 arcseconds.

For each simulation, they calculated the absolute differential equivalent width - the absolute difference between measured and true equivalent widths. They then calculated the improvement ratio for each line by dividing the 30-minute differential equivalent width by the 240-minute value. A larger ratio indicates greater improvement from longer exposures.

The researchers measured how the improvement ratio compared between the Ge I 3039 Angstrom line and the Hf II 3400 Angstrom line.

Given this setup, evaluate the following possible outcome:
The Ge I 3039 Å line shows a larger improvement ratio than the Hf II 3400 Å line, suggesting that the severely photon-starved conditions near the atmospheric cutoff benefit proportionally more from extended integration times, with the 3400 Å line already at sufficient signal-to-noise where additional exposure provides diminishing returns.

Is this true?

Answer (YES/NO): NO